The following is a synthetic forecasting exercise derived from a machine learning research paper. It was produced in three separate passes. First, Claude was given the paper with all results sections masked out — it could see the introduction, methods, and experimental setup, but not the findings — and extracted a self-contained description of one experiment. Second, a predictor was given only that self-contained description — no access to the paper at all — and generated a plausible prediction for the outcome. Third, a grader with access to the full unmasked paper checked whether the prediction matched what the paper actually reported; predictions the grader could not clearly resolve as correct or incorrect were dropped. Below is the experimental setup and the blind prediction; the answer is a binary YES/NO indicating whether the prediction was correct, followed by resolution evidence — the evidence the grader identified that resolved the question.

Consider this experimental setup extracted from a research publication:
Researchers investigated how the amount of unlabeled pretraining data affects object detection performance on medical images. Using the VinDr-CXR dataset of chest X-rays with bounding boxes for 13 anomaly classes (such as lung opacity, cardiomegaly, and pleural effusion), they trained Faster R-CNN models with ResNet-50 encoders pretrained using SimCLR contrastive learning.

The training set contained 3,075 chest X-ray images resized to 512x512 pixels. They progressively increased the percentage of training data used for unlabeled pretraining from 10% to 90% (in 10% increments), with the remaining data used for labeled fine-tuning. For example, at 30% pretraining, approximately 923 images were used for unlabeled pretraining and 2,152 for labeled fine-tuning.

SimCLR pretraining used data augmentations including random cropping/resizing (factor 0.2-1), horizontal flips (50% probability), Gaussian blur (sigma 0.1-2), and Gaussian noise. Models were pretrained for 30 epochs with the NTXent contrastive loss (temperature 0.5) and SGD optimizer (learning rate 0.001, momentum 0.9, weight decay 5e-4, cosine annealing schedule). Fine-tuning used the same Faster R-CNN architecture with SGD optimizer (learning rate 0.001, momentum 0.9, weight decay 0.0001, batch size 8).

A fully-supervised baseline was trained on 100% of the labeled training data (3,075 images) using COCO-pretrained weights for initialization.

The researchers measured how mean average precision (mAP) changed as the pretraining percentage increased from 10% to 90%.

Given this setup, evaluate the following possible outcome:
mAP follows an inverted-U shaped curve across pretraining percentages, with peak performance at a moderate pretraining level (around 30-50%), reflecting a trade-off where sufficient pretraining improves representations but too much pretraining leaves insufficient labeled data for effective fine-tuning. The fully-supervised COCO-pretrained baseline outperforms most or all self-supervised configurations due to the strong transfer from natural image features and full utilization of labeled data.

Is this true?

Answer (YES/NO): NO